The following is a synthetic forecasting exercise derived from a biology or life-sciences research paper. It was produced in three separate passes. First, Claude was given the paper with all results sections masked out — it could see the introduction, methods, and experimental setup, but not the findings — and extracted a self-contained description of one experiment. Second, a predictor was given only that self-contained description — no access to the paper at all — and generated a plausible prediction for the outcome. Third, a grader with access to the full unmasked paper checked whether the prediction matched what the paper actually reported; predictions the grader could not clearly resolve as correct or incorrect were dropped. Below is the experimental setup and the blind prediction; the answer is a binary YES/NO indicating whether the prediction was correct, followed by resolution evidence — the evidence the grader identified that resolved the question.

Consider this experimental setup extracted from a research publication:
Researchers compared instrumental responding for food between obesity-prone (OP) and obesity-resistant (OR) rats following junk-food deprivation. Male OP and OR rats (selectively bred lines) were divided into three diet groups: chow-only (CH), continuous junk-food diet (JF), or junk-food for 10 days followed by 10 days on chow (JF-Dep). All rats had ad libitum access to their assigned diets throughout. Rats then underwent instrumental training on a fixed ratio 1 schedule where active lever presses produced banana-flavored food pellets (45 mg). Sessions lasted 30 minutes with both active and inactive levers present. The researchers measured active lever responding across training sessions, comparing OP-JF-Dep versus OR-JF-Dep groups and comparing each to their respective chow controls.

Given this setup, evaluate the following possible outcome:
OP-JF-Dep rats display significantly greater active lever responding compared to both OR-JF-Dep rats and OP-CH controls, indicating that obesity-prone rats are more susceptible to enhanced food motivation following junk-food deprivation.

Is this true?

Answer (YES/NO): YES